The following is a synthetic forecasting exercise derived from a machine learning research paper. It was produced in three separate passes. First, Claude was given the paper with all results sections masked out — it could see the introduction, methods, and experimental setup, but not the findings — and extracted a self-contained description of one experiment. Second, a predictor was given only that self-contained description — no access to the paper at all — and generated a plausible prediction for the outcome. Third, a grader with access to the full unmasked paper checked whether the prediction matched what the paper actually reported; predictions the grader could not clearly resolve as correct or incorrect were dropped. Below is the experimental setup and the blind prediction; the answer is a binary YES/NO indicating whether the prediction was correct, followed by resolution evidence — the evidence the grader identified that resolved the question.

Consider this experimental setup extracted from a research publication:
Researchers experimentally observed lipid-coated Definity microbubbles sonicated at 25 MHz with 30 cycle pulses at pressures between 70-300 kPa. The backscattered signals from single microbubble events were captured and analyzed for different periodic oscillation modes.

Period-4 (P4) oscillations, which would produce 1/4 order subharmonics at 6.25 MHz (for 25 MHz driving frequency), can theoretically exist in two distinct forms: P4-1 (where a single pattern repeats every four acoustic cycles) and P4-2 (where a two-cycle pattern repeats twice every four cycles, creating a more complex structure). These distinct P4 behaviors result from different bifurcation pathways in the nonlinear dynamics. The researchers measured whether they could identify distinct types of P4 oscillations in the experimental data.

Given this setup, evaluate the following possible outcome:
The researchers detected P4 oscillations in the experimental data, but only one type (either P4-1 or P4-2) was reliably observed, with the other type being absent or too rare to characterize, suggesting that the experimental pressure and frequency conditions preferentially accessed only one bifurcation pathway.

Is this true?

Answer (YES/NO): NO